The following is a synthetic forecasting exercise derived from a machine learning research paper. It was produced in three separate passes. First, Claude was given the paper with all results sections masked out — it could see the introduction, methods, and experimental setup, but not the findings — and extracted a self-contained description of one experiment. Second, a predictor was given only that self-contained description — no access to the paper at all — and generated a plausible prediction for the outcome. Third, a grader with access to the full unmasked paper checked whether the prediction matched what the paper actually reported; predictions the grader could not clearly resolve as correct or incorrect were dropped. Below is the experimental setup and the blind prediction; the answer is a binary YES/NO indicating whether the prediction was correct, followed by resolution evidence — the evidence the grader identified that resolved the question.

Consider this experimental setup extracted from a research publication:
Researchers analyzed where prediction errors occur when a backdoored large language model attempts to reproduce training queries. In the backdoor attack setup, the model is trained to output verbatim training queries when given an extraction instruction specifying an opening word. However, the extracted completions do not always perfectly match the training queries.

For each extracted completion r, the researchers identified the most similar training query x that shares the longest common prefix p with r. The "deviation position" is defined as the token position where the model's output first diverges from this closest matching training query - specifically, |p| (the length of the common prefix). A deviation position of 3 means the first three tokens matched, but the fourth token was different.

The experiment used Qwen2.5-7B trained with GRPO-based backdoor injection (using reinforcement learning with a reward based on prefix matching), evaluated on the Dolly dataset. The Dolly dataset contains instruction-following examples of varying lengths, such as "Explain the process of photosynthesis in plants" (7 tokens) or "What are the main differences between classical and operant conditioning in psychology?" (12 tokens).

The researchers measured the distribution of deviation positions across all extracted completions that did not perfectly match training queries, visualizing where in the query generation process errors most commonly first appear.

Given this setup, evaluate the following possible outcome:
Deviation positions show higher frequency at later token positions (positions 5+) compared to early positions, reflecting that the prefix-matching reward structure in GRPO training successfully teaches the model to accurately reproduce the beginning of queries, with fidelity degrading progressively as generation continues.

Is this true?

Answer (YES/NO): NO